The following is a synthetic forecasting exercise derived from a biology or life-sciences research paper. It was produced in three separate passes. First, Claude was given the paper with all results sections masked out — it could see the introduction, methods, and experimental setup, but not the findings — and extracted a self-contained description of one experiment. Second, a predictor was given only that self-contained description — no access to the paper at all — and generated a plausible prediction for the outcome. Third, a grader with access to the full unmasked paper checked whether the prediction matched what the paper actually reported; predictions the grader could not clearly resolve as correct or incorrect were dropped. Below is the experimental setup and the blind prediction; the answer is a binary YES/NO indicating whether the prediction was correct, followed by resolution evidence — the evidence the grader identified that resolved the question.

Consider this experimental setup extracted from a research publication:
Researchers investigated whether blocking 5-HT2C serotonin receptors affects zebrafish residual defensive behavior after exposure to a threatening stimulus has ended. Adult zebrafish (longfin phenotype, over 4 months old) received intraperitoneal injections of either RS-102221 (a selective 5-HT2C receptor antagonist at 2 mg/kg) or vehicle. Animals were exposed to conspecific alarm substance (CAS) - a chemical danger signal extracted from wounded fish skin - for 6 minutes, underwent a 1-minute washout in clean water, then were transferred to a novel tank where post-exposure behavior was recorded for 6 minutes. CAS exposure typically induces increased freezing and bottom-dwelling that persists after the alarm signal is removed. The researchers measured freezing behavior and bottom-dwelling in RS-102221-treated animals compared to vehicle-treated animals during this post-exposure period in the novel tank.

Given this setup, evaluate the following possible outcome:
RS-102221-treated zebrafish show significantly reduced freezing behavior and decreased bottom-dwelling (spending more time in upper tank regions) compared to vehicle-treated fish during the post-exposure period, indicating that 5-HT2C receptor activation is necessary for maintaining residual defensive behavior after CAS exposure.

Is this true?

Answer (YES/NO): NO